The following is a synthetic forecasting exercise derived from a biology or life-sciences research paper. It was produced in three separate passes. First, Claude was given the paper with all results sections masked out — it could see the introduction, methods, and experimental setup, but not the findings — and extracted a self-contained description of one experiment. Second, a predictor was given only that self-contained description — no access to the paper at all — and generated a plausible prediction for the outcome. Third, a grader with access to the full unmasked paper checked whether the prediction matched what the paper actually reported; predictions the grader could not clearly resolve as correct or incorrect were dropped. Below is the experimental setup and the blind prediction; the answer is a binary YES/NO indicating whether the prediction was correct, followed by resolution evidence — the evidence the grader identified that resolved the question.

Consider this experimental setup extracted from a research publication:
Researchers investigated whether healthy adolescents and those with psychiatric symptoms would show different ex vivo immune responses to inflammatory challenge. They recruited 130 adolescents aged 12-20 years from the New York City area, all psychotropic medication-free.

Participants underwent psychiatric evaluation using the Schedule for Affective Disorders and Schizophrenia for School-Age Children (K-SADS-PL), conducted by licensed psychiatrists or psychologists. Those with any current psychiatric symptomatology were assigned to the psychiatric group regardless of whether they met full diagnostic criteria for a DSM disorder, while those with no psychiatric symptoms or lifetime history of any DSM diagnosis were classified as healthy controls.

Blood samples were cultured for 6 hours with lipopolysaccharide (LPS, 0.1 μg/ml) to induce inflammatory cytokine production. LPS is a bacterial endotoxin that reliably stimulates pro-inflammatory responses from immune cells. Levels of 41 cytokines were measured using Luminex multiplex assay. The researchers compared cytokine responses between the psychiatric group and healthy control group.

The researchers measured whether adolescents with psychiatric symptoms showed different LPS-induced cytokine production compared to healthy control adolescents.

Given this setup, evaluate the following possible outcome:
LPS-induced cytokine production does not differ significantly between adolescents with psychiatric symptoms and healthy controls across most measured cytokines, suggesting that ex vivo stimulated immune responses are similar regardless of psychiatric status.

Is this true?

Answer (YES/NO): YES